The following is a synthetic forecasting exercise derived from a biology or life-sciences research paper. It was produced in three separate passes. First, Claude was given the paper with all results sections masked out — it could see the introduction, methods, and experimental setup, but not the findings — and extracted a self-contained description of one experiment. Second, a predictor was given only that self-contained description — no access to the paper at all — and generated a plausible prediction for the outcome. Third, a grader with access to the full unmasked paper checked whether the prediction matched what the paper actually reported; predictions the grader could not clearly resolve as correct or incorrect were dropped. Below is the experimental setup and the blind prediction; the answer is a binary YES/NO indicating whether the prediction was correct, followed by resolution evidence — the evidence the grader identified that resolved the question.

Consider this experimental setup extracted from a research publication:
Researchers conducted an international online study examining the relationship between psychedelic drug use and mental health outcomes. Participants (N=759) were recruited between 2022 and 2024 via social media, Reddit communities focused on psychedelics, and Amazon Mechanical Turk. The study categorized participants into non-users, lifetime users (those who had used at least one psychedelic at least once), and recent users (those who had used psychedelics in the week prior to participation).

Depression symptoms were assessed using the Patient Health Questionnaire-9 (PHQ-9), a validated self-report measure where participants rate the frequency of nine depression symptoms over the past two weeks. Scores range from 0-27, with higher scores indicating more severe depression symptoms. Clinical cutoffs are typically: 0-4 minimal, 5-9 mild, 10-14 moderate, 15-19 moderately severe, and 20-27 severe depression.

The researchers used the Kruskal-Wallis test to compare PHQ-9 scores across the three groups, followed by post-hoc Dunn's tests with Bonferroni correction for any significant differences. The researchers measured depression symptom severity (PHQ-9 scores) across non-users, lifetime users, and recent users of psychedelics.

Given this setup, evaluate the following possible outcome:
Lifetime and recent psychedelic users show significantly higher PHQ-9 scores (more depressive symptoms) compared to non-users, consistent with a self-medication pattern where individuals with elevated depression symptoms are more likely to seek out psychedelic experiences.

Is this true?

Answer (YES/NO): NO